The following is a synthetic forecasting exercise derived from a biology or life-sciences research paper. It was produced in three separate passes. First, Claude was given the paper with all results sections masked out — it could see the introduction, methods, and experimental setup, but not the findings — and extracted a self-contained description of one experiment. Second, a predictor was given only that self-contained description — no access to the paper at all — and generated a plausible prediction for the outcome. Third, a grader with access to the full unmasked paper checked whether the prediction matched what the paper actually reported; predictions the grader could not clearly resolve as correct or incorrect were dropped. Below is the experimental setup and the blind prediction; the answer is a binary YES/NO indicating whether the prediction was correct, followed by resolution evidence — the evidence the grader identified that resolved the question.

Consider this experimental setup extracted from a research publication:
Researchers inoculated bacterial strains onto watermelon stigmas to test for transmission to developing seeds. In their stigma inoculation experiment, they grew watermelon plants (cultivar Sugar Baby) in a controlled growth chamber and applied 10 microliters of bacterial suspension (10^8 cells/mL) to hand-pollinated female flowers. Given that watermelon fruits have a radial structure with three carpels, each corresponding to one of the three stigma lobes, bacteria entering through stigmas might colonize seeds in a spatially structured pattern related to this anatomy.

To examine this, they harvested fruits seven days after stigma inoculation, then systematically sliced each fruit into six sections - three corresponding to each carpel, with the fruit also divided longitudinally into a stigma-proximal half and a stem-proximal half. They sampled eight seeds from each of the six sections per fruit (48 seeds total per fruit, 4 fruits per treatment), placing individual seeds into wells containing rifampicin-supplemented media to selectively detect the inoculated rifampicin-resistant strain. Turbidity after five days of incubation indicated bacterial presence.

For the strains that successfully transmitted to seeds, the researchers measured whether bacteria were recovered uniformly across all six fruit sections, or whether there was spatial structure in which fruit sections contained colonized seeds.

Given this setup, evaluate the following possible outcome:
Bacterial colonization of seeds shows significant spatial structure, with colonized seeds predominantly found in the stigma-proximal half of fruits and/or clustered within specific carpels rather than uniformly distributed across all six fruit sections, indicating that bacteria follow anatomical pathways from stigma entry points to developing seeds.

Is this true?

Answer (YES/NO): NO